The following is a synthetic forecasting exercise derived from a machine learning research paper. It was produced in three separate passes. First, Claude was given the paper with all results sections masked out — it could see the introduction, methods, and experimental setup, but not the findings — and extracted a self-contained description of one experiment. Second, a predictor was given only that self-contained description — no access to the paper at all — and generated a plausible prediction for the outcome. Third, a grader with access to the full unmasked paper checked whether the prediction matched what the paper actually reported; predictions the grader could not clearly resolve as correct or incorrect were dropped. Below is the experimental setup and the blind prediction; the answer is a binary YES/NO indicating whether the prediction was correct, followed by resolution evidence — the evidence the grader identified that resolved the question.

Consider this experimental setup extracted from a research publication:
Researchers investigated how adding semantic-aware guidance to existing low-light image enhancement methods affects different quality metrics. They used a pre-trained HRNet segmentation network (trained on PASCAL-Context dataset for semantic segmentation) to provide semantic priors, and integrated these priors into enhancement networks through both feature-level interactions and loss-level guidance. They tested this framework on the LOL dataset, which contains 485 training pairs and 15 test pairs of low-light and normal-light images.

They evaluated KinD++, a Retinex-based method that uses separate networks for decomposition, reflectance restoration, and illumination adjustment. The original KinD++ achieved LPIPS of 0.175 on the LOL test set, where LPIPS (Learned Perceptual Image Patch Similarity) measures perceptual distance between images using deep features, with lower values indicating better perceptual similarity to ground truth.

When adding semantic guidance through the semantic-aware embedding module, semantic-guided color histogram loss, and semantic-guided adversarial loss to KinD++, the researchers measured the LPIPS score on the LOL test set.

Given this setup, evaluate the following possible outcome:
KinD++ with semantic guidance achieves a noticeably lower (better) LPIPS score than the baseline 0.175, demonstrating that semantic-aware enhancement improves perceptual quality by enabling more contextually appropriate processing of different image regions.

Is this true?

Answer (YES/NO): NO